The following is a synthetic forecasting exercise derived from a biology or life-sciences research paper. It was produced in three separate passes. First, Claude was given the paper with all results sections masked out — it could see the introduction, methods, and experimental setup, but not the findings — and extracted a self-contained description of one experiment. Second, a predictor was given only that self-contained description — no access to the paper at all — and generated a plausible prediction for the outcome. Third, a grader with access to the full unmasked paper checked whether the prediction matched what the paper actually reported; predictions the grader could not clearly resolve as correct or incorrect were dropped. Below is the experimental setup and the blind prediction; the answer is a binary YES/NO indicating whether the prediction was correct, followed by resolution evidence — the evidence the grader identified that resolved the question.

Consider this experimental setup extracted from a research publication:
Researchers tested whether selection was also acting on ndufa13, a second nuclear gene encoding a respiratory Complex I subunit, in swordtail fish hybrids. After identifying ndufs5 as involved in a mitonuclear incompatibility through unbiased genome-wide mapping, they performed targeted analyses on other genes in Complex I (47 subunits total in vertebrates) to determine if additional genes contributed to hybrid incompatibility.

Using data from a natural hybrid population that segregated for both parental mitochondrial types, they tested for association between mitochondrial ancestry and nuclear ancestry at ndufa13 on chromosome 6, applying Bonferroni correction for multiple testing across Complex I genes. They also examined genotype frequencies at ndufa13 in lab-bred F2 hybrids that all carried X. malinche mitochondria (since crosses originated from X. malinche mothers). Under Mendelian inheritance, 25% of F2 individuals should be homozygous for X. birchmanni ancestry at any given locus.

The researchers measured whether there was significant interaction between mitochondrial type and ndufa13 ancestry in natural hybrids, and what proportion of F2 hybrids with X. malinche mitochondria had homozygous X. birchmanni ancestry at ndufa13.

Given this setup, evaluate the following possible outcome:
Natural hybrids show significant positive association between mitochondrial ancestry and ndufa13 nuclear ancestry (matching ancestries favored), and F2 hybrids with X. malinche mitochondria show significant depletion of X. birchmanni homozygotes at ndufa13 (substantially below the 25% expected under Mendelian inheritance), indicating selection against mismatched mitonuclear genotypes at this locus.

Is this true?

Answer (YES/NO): YES